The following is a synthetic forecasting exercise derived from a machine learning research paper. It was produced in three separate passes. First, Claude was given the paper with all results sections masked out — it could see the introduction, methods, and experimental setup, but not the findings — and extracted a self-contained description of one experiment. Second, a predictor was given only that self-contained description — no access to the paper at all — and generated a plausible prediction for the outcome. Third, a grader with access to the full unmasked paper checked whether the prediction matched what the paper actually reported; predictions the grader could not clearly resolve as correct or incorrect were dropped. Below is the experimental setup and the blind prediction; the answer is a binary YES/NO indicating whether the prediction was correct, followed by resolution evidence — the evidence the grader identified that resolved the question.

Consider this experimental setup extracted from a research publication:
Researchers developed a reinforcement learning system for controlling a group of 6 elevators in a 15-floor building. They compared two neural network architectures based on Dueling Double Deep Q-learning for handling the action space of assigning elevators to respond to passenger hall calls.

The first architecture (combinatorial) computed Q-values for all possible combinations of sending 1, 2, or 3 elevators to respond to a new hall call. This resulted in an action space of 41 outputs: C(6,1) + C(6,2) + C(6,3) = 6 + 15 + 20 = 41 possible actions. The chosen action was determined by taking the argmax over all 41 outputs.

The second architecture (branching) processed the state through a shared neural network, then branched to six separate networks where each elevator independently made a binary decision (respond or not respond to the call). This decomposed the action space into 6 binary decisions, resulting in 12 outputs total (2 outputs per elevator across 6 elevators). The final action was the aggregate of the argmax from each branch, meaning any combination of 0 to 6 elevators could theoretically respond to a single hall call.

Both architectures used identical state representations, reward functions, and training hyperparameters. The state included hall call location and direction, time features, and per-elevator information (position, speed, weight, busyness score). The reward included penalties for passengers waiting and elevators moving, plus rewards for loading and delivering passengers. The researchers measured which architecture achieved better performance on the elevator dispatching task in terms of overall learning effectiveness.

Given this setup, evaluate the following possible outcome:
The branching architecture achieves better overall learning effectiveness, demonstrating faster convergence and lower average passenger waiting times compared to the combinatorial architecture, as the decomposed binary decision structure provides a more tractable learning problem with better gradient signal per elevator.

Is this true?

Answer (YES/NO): NO